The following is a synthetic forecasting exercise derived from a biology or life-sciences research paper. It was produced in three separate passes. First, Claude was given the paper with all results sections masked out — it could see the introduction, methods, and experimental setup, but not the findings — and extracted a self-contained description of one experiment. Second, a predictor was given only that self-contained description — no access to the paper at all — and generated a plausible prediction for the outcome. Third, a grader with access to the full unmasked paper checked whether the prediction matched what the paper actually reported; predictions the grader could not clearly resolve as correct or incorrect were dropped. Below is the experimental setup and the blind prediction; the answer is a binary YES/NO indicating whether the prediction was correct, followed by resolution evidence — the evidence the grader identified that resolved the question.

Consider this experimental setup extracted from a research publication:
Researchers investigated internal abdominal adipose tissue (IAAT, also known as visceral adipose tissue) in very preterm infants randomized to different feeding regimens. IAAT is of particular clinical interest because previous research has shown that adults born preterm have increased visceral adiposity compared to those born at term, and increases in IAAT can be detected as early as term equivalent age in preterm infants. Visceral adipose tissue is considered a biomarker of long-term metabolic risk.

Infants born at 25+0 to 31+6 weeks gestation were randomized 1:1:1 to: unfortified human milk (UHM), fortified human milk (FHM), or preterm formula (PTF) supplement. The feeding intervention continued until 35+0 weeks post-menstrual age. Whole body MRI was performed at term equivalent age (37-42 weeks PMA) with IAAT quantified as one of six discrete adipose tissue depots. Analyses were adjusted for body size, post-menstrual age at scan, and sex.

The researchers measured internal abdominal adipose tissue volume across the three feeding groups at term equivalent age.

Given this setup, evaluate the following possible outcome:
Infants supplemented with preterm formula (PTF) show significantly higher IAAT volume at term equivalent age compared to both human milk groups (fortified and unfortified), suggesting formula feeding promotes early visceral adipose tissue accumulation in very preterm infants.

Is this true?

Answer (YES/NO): NO